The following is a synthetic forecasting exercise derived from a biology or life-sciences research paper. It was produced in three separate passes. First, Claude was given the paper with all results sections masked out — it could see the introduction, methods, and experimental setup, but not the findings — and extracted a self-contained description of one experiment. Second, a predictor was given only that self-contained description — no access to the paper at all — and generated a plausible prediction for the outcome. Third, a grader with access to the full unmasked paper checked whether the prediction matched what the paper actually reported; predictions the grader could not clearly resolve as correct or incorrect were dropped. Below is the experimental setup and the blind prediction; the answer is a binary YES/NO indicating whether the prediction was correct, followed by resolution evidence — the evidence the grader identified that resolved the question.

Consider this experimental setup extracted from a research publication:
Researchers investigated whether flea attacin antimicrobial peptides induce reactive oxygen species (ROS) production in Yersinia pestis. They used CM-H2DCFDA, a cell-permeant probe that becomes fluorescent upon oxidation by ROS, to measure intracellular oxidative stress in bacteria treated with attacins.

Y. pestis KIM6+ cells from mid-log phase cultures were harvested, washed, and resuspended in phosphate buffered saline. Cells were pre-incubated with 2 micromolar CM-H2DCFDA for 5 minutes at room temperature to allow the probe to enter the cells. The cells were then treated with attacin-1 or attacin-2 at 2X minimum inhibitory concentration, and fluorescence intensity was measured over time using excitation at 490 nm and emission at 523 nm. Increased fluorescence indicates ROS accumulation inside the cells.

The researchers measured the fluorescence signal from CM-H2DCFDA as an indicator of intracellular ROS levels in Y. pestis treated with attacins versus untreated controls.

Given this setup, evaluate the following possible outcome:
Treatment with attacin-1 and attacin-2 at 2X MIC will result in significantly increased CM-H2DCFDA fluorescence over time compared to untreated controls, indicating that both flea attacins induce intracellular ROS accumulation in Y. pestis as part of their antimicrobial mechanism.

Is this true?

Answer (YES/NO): YES